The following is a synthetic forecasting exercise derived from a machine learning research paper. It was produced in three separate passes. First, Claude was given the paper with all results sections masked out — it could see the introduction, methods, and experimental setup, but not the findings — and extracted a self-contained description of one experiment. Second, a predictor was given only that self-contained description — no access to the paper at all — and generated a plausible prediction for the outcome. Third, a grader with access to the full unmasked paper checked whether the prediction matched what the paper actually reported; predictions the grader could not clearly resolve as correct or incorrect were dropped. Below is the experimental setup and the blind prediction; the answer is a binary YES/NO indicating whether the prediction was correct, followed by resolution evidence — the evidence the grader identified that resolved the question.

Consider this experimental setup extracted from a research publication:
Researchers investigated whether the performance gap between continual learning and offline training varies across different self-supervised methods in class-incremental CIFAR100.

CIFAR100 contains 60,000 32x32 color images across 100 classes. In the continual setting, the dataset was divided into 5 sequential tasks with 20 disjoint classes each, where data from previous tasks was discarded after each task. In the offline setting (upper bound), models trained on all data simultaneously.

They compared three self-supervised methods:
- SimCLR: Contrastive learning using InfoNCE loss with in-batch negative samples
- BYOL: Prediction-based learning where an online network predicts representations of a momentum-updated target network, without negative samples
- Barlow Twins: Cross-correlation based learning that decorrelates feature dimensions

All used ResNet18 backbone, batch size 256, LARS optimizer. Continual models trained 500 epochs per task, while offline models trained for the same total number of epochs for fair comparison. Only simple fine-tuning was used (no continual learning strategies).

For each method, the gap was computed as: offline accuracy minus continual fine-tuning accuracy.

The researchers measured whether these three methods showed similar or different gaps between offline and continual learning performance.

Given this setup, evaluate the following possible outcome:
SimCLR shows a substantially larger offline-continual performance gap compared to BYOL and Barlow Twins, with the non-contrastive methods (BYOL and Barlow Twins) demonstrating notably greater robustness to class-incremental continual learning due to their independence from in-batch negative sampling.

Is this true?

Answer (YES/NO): NO